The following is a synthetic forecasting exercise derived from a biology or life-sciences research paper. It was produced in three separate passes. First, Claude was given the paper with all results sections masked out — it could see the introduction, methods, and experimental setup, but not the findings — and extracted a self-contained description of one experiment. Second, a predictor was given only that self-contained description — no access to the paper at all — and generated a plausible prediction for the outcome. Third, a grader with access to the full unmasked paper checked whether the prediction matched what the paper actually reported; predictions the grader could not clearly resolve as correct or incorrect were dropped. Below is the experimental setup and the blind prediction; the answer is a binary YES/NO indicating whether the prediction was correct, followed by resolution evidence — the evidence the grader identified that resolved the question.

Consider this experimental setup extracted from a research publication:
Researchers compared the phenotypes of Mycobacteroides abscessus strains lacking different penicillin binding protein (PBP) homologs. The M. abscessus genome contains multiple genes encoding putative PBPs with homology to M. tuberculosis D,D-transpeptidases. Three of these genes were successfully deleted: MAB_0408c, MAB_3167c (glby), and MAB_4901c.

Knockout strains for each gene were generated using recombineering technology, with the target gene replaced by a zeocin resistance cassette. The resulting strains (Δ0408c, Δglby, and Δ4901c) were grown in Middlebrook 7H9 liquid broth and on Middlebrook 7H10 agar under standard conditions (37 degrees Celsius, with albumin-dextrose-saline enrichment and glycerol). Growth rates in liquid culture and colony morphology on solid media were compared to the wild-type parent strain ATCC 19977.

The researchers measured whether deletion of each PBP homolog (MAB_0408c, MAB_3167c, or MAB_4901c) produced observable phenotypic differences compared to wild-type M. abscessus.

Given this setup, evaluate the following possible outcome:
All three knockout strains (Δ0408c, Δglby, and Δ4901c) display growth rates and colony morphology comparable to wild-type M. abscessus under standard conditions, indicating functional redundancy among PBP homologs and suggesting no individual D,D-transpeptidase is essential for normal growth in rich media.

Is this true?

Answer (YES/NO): NO